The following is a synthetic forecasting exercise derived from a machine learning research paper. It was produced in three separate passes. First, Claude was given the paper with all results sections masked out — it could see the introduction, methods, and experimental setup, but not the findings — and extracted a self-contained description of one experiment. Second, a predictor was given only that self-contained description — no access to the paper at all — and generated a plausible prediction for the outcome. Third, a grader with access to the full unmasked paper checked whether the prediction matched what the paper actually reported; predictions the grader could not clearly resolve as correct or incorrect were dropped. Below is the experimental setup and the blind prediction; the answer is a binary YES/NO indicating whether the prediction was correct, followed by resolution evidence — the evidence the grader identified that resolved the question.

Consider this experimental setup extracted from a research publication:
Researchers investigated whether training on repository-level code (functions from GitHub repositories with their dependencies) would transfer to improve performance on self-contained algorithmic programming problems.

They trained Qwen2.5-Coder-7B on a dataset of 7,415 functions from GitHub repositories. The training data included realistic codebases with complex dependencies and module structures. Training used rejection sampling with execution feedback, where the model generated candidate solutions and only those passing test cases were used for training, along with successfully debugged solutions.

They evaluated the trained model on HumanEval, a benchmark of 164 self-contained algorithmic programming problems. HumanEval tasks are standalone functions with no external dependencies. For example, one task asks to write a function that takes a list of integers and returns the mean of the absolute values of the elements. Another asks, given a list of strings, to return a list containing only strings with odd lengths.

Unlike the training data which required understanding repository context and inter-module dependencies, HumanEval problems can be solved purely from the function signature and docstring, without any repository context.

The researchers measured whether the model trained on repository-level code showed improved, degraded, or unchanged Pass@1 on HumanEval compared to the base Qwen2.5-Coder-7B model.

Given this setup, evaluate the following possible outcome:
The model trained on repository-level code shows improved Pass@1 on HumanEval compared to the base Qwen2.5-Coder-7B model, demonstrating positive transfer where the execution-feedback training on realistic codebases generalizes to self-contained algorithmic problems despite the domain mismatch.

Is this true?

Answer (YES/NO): YES